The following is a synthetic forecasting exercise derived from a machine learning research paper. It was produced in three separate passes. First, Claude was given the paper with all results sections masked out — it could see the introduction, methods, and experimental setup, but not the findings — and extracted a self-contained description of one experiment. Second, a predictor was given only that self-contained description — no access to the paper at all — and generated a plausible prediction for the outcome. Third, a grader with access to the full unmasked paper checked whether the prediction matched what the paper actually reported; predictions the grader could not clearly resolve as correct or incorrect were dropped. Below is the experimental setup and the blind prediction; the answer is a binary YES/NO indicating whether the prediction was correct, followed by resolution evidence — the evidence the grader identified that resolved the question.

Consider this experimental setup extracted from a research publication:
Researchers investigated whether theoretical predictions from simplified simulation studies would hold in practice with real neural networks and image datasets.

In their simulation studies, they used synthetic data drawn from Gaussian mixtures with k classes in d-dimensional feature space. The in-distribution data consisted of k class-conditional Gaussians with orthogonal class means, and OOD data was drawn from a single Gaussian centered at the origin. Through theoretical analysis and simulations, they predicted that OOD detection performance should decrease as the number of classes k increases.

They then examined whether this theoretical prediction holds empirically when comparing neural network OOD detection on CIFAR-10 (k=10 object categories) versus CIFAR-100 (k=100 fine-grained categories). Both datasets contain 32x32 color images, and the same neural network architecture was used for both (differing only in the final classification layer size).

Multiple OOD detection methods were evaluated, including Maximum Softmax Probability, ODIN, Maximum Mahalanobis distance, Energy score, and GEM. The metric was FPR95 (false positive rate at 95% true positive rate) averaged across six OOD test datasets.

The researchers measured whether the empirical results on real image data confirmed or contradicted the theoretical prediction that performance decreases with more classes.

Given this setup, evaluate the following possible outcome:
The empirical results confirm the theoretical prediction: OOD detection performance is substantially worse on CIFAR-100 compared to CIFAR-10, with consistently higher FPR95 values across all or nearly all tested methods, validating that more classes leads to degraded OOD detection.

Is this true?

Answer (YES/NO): YES